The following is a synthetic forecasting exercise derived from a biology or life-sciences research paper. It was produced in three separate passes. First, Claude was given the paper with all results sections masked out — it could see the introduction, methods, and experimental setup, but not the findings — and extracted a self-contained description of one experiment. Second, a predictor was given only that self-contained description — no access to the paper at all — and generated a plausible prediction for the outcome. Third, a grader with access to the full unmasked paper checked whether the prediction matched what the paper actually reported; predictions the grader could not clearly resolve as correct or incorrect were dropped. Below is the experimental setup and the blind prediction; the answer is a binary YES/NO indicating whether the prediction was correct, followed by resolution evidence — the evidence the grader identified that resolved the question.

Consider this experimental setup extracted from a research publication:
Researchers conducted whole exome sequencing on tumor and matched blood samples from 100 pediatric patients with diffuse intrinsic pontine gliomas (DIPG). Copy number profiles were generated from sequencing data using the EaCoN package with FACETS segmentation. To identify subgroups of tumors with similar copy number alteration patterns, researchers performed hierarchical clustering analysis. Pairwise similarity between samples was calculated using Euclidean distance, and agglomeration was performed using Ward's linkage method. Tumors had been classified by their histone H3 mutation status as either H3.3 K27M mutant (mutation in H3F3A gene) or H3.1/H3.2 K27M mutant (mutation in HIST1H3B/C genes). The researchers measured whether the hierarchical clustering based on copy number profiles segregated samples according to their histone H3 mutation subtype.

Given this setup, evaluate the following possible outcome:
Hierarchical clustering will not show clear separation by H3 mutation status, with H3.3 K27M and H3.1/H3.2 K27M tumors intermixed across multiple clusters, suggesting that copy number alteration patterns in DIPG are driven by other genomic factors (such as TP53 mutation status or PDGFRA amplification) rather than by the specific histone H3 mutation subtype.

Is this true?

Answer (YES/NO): NO